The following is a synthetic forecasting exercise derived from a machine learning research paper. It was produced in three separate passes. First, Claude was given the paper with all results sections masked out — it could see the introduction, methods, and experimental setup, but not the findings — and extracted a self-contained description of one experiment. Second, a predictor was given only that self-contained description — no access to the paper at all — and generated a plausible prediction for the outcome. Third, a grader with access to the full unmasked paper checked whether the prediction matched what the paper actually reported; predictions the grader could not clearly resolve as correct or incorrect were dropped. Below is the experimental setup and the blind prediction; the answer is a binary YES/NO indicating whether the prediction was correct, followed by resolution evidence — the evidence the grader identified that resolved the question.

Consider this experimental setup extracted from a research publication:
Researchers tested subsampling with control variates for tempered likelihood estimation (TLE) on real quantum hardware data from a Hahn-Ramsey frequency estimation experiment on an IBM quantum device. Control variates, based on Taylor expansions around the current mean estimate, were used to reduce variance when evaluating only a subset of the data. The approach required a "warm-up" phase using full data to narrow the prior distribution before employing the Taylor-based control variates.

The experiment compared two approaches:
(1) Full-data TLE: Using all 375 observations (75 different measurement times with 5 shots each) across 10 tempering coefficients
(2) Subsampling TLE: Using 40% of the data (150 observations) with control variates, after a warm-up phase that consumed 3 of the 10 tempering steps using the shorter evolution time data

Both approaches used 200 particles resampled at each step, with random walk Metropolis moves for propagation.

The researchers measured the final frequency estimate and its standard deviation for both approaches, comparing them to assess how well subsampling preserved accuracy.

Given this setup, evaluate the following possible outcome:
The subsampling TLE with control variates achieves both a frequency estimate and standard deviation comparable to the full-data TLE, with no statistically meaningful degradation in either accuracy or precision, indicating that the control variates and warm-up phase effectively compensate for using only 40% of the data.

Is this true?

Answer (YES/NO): YES